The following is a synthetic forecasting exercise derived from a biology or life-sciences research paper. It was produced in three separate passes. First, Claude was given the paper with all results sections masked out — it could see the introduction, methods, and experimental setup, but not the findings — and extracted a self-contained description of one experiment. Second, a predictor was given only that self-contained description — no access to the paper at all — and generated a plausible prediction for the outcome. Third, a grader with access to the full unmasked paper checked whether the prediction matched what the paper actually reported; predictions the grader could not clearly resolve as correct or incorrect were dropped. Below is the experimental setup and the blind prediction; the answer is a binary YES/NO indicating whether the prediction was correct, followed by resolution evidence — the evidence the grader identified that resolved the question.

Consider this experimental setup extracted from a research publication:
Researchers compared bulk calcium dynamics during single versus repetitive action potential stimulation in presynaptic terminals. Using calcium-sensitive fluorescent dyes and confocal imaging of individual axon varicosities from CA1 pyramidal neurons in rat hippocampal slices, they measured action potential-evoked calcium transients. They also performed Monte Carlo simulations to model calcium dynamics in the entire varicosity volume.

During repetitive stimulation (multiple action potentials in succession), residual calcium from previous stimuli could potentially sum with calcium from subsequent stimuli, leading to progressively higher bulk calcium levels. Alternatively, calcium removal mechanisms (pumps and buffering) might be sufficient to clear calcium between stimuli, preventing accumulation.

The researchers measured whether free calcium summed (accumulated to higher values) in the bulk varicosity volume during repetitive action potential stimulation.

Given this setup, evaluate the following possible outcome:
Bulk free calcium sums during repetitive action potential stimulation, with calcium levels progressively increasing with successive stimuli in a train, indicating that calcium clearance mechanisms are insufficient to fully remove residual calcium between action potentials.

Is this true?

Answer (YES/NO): YES